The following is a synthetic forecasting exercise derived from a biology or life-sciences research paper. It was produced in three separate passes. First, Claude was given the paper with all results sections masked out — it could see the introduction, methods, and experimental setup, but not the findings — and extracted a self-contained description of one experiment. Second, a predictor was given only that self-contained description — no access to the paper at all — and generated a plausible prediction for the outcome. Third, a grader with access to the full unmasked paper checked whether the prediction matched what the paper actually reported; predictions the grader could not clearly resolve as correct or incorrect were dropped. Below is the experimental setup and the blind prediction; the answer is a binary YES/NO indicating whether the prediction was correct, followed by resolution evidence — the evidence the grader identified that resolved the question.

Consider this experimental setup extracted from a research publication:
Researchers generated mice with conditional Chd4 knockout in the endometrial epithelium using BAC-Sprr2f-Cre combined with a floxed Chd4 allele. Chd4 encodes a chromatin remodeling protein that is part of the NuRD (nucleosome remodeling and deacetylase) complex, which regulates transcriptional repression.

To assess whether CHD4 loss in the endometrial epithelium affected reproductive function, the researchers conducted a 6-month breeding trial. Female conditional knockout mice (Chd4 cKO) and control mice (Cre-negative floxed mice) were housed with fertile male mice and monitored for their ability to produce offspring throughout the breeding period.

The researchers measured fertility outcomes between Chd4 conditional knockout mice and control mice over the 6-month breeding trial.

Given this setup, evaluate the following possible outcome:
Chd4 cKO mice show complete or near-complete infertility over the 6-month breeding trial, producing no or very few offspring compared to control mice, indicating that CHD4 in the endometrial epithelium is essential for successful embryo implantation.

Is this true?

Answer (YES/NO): NO